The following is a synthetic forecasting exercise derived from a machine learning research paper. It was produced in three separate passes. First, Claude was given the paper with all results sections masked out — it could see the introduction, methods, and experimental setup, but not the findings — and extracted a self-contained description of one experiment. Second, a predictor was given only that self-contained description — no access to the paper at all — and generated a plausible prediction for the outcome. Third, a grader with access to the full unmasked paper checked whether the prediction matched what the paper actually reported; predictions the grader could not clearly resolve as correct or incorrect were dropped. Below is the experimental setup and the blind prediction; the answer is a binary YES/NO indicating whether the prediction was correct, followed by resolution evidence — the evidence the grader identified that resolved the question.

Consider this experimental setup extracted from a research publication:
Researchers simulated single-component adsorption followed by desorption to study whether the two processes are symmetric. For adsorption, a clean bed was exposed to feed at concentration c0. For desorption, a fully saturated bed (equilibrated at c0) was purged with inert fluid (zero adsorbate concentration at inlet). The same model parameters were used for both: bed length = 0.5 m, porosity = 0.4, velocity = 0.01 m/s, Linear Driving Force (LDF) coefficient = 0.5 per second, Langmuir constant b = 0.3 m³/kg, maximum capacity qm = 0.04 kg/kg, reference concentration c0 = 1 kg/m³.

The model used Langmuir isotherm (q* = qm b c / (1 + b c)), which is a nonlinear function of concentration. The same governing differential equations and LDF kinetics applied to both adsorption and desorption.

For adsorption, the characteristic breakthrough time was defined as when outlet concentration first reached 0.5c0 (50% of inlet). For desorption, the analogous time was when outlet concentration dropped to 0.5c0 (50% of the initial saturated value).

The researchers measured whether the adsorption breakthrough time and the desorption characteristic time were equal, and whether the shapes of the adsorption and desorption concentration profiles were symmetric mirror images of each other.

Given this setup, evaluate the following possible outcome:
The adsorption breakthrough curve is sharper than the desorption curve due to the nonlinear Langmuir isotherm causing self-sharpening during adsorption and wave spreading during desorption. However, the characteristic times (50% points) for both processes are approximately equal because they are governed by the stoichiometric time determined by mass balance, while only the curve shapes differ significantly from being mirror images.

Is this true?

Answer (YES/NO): NO